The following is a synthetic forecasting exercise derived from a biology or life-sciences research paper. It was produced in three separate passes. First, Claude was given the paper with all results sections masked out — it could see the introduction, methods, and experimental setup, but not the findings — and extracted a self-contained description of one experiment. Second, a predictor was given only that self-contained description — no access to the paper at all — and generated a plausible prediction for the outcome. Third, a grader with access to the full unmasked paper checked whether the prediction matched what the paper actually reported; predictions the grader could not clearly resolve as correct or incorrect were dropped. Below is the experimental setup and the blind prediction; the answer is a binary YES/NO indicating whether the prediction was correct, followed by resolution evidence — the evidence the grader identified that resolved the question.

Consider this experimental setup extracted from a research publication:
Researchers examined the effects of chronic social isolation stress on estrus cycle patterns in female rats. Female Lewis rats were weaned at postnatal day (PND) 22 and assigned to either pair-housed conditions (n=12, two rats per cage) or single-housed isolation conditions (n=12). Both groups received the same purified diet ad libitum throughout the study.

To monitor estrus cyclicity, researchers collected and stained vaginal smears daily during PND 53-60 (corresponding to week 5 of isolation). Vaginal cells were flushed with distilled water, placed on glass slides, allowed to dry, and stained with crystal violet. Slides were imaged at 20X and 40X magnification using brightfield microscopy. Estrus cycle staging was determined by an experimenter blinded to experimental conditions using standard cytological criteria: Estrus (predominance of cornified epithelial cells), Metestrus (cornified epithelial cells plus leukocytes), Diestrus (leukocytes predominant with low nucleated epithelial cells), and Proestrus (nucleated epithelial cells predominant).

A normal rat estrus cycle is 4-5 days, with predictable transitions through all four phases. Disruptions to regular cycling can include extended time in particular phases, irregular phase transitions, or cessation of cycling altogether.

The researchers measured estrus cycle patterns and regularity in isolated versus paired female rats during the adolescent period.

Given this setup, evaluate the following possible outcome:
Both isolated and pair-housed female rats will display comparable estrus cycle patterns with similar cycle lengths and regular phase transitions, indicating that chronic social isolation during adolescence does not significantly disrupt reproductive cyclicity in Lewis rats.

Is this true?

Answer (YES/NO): YES